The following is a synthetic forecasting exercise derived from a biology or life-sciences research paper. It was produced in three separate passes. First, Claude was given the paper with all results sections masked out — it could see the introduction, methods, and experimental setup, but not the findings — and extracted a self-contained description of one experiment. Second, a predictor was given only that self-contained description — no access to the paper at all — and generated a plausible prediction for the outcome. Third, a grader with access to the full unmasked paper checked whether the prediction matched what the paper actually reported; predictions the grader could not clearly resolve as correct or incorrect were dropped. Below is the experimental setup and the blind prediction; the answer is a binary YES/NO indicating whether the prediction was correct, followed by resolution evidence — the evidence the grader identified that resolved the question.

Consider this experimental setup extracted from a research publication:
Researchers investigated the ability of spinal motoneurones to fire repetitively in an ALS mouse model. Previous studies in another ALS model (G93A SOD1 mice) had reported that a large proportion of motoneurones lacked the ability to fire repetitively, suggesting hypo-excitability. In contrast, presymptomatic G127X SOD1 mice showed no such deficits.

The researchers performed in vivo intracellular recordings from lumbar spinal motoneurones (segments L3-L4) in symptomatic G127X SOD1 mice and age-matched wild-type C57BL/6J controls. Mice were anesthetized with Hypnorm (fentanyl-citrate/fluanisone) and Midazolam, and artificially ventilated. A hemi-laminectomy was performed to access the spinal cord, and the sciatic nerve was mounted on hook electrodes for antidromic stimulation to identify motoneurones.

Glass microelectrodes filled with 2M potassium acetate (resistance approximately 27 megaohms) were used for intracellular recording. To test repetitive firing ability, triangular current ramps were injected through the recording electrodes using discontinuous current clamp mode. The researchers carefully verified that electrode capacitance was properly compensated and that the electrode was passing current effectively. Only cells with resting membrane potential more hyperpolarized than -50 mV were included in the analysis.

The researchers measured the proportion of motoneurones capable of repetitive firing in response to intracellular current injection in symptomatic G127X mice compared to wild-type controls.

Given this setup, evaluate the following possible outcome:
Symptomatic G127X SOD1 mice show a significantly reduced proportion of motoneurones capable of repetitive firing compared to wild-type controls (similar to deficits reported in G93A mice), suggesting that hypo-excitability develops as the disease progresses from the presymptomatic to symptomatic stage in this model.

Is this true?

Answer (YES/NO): NO